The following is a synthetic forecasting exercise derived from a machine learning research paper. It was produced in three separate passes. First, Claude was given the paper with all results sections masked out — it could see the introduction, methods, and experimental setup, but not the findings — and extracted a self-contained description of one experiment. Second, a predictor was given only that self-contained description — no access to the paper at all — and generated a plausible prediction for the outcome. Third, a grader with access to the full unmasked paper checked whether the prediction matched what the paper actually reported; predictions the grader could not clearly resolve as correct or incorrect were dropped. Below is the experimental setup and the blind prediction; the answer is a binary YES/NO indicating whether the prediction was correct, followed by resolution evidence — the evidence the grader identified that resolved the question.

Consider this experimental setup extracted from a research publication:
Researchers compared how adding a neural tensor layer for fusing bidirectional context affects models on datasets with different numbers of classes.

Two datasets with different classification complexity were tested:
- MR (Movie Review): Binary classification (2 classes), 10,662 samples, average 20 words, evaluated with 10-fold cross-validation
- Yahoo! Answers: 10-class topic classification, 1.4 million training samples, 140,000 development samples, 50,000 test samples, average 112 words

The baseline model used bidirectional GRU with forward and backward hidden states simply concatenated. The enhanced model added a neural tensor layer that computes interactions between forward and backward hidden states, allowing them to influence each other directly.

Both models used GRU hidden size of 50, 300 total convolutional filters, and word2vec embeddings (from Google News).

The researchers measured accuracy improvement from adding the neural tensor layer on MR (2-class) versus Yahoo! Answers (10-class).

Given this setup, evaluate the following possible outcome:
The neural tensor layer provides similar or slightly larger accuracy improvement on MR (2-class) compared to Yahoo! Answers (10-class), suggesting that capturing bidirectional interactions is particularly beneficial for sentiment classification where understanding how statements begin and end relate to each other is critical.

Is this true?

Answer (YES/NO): NO